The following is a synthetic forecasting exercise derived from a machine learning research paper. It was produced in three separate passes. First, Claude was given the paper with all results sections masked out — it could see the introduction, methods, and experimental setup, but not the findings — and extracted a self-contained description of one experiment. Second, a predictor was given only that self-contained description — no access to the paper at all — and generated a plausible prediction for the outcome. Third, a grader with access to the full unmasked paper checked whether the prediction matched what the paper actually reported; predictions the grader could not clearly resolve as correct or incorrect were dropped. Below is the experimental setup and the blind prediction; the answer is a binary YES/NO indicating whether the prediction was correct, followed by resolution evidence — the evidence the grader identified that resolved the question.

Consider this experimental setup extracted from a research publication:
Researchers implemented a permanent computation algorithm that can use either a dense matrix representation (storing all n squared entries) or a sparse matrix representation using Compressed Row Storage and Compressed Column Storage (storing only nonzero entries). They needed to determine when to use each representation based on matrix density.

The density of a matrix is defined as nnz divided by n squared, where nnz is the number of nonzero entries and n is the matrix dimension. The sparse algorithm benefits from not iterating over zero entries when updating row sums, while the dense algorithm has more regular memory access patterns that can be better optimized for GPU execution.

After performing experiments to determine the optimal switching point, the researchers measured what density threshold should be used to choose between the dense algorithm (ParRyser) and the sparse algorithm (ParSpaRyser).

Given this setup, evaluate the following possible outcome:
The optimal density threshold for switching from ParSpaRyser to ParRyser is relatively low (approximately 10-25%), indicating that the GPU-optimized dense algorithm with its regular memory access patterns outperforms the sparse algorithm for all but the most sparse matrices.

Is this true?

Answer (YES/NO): NO